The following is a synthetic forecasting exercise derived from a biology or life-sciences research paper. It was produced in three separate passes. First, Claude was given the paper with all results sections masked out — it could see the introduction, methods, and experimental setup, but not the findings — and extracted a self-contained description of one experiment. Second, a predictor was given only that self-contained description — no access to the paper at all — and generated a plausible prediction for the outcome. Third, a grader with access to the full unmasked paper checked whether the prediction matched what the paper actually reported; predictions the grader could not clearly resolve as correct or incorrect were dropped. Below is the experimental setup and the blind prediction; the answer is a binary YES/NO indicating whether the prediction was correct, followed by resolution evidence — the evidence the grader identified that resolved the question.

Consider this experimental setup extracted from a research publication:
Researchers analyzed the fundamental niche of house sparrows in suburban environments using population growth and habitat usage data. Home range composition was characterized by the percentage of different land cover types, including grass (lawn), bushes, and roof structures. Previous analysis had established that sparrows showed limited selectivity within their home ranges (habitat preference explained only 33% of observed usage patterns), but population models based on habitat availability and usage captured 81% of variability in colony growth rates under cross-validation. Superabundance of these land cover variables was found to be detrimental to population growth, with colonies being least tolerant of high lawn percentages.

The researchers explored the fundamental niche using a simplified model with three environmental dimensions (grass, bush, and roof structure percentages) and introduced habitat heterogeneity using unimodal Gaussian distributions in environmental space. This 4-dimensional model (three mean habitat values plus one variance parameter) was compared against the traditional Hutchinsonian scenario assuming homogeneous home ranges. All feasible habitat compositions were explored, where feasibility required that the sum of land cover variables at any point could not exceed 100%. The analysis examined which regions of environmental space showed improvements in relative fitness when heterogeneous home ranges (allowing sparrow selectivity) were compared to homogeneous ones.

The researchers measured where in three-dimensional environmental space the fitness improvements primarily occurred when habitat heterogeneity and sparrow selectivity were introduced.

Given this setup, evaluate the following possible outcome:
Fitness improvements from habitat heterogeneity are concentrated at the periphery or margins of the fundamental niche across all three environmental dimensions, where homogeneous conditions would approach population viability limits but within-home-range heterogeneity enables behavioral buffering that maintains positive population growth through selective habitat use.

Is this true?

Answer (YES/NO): NO